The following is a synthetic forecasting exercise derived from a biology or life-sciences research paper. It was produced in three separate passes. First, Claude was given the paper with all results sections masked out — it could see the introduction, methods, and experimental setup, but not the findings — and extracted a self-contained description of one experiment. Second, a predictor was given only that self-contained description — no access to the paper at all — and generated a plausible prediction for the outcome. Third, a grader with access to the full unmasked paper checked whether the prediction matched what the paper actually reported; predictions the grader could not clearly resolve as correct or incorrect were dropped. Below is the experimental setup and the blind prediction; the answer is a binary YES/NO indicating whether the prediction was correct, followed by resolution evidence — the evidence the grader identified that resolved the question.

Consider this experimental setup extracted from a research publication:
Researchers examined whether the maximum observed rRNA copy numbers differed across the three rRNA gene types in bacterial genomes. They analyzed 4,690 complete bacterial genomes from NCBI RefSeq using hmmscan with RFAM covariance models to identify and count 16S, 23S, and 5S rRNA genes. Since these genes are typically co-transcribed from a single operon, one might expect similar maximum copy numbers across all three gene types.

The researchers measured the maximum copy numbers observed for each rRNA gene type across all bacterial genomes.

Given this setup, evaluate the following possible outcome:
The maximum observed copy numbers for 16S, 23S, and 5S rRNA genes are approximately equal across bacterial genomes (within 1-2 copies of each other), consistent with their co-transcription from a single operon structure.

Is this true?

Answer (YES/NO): NO